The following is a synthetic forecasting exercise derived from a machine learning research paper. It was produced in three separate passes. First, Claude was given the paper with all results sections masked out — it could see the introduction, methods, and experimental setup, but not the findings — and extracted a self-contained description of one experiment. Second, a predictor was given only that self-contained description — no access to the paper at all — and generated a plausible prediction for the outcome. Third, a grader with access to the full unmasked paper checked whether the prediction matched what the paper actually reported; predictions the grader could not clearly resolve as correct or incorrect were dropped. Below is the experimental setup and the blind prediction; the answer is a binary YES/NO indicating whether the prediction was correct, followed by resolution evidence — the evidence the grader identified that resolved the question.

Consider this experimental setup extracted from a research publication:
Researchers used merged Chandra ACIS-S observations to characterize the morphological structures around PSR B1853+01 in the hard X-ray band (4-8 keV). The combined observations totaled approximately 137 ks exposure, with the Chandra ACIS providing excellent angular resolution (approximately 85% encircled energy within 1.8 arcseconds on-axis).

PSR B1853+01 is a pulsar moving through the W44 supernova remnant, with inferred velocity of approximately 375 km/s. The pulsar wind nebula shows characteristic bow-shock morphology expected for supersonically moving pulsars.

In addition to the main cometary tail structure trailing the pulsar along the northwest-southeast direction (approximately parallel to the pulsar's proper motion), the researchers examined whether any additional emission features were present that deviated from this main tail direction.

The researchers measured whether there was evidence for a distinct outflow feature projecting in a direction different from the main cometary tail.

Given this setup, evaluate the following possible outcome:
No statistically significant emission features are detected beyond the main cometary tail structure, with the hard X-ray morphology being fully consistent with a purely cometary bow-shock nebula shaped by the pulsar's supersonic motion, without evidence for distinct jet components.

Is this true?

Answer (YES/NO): NO